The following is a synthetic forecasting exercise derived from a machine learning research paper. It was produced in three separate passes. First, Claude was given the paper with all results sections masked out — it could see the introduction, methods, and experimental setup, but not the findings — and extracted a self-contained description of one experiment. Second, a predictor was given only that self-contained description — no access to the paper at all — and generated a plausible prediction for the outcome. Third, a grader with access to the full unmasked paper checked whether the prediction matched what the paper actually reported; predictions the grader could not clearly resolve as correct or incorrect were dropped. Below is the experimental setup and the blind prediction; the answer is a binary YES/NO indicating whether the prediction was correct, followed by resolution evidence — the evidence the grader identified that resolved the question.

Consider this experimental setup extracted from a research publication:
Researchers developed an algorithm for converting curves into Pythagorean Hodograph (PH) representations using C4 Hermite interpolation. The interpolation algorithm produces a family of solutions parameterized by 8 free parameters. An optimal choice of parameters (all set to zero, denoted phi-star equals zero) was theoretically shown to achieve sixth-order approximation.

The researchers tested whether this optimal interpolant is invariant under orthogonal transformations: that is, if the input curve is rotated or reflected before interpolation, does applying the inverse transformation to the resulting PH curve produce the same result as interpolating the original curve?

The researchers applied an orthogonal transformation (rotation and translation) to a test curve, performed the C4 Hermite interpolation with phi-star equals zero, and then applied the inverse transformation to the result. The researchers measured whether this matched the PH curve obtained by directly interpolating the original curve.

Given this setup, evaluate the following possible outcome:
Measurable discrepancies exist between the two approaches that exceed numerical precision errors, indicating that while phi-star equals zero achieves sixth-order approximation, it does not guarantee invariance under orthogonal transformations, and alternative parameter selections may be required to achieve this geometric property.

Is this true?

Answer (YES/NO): NO